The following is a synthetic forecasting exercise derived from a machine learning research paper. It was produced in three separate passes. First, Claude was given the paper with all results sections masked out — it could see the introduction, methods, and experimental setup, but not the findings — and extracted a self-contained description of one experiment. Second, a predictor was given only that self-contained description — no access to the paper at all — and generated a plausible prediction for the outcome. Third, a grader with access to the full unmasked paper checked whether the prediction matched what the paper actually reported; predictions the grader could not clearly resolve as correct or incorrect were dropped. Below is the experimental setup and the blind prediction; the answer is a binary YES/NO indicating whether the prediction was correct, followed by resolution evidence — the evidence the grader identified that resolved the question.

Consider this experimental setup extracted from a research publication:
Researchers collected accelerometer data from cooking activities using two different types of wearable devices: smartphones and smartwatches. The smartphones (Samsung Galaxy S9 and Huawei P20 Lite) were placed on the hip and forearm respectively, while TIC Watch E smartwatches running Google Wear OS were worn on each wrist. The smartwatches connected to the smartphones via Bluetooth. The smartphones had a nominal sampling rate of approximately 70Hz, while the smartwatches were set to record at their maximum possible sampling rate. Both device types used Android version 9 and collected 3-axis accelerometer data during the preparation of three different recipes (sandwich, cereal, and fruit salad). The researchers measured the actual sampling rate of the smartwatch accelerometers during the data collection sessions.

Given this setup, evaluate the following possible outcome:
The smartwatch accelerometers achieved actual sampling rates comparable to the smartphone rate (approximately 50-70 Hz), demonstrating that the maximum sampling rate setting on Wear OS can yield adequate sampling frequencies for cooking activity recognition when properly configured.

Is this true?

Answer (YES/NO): NO